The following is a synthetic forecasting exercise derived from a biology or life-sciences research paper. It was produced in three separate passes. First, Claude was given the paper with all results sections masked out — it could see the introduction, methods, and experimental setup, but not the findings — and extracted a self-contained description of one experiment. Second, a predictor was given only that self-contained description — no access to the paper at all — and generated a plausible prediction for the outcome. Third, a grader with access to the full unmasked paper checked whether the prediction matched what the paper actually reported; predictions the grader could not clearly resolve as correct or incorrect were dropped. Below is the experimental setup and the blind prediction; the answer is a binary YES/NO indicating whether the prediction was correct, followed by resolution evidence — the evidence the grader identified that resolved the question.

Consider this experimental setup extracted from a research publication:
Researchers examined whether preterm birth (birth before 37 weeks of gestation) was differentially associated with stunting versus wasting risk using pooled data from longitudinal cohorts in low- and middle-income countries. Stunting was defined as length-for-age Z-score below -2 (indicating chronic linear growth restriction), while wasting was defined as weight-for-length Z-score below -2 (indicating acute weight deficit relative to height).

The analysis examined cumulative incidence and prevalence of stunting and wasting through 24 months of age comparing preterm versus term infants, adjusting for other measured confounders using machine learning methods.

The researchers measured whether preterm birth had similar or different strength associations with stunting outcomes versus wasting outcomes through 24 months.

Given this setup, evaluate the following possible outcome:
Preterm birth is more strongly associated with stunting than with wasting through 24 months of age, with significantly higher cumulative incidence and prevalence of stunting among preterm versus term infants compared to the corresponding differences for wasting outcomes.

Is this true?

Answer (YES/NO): YES